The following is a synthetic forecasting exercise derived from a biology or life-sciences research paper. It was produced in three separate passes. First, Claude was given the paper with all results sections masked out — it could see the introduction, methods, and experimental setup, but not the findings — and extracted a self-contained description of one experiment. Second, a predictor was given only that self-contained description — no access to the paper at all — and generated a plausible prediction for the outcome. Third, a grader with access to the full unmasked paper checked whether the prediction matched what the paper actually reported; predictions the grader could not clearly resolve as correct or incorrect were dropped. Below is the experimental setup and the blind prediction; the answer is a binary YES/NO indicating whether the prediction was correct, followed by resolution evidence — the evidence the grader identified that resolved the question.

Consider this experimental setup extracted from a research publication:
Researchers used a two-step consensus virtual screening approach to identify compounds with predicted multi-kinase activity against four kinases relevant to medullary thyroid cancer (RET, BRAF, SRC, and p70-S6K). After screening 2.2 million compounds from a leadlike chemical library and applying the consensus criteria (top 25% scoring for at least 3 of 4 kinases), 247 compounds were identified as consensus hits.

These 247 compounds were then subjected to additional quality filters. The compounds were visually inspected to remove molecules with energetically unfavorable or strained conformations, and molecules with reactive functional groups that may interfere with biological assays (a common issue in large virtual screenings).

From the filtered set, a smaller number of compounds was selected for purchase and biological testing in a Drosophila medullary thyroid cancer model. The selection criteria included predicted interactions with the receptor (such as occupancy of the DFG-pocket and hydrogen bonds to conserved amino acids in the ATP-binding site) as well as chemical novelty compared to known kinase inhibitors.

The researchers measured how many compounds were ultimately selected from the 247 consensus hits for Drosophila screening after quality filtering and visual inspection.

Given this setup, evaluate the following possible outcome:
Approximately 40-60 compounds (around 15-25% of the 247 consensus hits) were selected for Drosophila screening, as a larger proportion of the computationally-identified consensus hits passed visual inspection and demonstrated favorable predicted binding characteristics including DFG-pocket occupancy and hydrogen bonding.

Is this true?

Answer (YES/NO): NO